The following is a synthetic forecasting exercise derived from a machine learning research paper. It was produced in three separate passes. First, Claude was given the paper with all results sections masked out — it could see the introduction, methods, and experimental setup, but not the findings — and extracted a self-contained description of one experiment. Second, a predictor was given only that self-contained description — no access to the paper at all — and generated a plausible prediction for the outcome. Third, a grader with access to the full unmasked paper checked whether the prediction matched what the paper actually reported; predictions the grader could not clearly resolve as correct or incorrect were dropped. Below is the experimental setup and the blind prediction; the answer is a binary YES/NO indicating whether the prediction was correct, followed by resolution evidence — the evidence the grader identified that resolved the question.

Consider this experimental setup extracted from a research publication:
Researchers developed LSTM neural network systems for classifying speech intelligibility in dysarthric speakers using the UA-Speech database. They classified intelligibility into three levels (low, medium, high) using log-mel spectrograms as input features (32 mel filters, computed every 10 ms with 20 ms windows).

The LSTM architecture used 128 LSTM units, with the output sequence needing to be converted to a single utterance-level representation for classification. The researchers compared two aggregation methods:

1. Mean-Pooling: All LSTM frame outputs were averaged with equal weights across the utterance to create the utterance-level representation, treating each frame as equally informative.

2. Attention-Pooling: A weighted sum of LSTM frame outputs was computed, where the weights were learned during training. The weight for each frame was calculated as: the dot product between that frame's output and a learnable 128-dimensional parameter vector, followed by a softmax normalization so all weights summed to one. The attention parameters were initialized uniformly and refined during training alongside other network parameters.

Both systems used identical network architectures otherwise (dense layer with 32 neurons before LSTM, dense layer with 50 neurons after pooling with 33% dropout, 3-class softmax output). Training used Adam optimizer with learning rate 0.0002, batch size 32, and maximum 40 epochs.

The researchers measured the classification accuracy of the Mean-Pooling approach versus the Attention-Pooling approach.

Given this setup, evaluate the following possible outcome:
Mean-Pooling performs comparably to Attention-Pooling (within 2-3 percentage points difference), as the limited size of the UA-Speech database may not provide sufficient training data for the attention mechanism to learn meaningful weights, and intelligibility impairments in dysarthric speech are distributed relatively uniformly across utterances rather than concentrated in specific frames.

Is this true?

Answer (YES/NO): NO